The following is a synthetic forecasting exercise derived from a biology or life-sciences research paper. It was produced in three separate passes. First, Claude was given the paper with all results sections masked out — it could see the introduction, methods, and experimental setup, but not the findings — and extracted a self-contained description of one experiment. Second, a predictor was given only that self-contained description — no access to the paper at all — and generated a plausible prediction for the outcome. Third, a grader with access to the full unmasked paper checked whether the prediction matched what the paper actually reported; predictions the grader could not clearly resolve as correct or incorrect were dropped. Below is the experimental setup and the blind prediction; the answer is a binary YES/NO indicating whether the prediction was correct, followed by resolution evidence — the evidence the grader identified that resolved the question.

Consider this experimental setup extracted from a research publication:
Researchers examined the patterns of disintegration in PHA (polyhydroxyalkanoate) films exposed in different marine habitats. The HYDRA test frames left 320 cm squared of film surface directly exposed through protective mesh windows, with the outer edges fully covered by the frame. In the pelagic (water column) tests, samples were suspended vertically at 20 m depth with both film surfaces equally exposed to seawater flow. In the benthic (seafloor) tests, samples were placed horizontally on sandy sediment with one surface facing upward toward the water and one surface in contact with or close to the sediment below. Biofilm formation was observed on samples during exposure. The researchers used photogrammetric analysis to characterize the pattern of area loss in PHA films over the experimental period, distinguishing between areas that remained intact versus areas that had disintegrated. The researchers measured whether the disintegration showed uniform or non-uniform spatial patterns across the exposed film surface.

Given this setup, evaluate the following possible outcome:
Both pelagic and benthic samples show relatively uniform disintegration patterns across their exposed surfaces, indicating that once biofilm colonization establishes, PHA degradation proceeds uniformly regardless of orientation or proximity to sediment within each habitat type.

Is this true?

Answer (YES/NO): NO